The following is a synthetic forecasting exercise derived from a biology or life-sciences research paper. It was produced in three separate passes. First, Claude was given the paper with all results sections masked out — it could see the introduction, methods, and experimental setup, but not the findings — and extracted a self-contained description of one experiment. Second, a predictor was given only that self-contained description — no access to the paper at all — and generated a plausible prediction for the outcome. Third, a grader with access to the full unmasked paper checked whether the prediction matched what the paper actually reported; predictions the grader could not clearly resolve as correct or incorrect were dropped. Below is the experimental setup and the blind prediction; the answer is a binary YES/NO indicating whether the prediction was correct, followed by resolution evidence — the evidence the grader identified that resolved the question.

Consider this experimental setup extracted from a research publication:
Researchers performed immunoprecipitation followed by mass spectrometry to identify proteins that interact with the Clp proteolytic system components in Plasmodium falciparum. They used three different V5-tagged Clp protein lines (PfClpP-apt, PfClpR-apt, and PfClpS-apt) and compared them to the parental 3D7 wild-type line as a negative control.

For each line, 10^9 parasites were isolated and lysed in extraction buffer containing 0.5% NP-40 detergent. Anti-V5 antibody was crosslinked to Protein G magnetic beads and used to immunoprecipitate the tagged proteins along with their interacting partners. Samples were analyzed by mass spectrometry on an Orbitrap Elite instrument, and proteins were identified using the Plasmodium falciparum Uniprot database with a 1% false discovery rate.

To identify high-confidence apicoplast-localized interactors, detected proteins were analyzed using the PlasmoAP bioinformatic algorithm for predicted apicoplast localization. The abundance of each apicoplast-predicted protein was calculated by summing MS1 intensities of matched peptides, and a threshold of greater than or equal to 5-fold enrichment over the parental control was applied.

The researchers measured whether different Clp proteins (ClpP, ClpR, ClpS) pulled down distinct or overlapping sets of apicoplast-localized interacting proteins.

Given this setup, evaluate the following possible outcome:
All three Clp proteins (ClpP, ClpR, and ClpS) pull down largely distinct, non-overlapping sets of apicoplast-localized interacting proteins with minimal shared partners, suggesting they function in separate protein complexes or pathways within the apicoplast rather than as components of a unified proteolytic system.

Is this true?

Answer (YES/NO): NO